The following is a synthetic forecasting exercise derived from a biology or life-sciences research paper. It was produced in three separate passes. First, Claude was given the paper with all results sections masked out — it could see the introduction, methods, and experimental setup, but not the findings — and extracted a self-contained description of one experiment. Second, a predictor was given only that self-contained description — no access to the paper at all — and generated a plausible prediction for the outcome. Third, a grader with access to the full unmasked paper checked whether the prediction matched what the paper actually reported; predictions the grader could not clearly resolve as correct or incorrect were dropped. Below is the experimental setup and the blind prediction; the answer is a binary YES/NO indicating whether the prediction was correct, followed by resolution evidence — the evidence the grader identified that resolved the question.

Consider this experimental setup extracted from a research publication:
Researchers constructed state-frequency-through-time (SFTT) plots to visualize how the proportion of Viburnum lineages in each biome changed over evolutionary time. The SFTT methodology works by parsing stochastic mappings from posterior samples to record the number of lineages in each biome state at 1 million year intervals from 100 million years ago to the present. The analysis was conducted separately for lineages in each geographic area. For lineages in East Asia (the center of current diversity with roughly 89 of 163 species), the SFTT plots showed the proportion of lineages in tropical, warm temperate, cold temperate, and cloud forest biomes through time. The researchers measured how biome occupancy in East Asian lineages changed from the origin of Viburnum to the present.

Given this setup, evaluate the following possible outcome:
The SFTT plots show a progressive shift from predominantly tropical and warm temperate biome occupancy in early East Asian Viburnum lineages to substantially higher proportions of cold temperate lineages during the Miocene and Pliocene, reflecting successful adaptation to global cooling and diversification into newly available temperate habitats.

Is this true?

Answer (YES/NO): NO